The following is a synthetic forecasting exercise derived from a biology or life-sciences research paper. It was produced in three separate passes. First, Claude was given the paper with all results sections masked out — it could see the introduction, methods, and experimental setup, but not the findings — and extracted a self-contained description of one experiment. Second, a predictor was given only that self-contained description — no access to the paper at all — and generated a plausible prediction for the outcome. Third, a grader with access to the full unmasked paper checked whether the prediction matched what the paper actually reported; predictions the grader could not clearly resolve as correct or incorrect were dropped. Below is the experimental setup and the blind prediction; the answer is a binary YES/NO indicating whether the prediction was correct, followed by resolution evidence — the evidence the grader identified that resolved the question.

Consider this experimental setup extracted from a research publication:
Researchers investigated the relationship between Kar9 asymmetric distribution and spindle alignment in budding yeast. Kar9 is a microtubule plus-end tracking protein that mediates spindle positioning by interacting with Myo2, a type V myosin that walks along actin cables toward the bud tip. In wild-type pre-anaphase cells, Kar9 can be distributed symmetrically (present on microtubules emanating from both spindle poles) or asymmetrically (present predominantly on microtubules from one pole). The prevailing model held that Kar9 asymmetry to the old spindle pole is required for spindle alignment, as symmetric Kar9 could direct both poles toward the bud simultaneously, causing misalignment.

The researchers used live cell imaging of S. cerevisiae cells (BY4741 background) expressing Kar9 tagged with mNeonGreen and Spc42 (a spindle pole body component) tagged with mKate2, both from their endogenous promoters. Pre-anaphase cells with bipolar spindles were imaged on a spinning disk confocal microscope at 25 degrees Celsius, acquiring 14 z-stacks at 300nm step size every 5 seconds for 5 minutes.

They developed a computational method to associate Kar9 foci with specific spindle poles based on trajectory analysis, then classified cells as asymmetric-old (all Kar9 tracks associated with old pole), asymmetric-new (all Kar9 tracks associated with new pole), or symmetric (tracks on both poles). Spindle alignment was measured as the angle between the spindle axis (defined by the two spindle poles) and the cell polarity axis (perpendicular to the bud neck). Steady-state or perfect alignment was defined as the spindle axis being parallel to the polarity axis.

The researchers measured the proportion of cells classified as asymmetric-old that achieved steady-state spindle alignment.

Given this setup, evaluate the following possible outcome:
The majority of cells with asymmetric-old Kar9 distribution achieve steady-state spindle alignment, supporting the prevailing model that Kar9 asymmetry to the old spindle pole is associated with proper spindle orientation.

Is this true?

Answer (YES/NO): NO